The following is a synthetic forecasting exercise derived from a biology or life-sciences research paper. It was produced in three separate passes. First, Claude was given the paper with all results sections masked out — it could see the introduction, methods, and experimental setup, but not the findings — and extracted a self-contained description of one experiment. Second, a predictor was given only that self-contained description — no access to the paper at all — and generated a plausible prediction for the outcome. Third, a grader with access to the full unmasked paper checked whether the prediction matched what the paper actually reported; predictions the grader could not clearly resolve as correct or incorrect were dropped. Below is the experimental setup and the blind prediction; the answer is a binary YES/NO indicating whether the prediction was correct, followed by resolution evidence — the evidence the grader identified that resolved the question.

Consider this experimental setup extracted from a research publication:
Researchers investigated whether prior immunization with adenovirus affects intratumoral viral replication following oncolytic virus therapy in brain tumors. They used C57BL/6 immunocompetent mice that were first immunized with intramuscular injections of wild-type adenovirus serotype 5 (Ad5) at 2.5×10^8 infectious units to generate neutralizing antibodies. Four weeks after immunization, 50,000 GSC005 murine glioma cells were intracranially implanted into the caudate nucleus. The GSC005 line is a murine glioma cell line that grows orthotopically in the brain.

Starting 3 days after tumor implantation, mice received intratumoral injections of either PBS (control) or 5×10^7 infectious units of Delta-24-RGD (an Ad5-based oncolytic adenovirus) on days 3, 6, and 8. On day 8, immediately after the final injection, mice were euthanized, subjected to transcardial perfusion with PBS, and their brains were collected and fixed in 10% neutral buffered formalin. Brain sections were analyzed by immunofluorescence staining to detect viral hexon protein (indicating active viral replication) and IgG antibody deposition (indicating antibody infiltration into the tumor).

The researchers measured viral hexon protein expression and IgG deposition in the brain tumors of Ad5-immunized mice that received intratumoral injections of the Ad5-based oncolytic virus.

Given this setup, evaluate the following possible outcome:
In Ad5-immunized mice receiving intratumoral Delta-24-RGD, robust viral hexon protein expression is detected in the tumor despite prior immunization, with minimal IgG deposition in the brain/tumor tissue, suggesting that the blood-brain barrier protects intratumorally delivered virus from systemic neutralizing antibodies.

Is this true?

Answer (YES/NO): NO